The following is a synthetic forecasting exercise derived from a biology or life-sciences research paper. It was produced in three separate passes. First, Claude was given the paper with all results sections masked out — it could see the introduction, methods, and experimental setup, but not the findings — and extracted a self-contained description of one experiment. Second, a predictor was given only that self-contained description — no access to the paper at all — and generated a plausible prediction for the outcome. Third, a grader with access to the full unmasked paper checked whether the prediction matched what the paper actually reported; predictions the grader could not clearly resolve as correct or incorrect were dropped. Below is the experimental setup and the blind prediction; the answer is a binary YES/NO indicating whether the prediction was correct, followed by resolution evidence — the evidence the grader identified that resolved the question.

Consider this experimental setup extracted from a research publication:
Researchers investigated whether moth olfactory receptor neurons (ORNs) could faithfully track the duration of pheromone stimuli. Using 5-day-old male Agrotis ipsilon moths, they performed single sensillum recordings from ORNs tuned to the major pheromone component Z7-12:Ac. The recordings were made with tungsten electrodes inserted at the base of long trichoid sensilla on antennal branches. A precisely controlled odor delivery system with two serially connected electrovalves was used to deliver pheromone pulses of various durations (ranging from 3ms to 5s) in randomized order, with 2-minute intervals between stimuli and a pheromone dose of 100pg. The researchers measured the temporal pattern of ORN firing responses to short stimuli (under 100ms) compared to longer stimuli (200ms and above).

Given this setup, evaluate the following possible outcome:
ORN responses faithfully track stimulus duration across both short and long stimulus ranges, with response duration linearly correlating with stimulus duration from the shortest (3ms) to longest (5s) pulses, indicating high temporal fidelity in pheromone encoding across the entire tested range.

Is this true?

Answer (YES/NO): NO